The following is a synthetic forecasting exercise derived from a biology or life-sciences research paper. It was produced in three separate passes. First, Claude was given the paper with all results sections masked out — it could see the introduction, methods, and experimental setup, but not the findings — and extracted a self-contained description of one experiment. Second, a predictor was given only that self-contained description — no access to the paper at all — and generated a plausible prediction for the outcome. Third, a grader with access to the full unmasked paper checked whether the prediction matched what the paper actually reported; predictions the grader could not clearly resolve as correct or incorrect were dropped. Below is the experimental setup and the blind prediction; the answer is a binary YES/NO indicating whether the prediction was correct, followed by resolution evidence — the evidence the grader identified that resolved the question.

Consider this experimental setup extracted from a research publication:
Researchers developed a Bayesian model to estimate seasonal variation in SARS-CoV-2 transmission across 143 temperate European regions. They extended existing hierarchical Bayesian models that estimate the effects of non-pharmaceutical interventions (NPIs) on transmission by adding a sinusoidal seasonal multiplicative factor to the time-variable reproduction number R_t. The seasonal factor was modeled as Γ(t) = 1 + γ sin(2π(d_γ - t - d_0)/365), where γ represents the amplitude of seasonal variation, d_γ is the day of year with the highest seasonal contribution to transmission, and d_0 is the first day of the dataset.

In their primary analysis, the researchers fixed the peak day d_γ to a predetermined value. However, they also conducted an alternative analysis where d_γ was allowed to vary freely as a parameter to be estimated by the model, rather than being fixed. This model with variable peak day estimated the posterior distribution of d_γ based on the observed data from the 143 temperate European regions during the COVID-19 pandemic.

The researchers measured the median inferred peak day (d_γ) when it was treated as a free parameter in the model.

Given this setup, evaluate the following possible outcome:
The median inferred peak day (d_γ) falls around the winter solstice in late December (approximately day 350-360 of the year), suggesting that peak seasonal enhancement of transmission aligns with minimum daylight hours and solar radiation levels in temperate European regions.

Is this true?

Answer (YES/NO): NO